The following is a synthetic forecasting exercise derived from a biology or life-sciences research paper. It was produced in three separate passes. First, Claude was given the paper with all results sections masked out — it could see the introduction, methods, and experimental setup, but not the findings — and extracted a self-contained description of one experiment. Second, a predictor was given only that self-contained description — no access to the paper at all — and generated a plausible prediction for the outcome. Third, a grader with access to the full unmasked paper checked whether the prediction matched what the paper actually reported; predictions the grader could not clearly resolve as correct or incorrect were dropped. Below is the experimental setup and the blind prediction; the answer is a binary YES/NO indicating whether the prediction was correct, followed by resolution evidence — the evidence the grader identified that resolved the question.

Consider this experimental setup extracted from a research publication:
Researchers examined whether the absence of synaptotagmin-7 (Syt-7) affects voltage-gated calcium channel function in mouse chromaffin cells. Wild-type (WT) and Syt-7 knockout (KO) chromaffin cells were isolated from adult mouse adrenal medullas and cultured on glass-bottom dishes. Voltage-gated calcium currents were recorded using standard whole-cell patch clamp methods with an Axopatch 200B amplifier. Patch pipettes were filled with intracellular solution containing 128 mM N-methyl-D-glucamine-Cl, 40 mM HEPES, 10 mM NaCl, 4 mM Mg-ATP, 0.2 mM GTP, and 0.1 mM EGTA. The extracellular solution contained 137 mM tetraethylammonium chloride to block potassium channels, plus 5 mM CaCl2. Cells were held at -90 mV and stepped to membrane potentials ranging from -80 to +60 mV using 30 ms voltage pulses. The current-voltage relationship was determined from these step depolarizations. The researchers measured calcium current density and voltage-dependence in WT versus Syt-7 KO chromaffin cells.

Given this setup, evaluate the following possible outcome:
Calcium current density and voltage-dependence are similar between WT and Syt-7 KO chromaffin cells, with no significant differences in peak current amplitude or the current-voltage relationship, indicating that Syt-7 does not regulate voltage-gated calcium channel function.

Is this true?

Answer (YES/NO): YES